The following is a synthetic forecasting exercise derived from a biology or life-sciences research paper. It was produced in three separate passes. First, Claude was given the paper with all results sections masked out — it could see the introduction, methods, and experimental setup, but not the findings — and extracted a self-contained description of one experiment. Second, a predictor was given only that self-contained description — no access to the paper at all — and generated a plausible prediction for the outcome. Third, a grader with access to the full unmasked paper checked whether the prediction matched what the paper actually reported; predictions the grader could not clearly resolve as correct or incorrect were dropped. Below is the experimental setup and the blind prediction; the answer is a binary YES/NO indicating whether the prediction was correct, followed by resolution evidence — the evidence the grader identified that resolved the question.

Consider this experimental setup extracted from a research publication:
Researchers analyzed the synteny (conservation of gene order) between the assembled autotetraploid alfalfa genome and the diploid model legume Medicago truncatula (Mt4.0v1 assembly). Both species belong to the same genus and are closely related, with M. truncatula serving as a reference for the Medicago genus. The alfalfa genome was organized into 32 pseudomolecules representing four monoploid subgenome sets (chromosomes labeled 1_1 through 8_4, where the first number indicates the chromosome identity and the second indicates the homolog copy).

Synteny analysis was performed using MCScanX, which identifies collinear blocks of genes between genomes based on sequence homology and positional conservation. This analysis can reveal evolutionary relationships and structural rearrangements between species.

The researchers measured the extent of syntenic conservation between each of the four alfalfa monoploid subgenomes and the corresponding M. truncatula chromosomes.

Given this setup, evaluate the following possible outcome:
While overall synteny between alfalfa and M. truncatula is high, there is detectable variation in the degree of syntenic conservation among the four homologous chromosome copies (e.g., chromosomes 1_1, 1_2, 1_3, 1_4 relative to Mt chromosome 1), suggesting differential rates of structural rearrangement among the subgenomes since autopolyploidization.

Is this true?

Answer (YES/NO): NO